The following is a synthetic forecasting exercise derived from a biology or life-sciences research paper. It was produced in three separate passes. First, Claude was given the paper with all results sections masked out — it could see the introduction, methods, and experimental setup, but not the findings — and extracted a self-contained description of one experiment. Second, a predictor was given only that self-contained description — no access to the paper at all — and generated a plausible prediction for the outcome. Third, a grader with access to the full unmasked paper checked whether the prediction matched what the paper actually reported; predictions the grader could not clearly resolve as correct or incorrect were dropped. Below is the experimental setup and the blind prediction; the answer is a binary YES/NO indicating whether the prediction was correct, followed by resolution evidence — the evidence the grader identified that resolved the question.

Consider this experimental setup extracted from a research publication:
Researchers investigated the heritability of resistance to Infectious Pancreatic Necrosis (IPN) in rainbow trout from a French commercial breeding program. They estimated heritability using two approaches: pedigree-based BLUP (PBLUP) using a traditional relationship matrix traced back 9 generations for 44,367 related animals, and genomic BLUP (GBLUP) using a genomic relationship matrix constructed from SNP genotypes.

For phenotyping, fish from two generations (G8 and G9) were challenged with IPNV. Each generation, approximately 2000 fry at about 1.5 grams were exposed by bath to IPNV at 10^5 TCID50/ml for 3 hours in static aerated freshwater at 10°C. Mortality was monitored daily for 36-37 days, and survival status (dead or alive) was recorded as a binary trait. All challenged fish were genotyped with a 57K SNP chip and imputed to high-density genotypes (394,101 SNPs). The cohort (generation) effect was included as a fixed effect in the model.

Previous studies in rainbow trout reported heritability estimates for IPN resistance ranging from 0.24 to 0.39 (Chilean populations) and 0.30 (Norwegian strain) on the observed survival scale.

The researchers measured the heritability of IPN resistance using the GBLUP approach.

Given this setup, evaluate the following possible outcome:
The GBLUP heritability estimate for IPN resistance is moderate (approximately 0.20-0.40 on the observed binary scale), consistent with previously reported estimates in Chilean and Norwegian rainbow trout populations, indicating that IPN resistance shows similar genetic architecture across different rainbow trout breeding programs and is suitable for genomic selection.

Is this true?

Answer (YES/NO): NO